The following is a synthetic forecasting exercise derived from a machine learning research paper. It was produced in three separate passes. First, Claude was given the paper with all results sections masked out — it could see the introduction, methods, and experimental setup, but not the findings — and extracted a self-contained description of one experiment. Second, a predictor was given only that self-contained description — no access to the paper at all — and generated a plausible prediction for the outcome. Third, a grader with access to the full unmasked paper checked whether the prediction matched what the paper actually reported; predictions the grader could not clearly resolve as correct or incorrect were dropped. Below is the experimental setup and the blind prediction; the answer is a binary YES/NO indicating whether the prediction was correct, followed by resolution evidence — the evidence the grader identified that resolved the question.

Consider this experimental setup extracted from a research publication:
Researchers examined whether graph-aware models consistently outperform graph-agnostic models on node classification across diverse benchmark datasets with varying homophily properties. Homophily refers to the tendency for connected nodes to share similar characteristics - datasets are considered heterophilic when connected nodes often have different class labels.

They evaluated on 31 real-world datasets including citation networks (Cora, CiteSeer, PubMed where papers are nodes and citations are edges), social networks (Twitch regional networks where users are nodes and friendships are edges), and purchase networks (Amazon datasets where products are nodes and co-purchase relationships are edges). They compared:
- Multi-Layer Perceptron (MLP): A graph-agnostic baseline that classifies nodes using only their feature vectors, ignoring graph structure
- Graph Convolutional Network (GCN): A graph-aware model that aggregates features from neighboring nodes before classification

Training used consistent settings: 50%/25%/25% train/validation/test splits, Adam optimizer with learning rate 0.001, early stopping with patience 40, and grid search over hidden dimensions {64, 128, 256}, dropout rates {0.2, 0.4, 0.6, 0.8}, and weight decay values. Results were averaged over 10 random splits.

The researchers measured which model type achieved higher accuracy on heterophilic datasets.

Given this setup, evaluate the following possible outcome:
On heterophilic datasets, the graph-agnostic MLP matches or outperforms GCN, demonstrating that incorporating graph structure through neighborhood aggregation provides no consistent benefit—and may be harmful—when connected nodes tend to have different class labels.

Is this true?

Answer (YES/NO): NO